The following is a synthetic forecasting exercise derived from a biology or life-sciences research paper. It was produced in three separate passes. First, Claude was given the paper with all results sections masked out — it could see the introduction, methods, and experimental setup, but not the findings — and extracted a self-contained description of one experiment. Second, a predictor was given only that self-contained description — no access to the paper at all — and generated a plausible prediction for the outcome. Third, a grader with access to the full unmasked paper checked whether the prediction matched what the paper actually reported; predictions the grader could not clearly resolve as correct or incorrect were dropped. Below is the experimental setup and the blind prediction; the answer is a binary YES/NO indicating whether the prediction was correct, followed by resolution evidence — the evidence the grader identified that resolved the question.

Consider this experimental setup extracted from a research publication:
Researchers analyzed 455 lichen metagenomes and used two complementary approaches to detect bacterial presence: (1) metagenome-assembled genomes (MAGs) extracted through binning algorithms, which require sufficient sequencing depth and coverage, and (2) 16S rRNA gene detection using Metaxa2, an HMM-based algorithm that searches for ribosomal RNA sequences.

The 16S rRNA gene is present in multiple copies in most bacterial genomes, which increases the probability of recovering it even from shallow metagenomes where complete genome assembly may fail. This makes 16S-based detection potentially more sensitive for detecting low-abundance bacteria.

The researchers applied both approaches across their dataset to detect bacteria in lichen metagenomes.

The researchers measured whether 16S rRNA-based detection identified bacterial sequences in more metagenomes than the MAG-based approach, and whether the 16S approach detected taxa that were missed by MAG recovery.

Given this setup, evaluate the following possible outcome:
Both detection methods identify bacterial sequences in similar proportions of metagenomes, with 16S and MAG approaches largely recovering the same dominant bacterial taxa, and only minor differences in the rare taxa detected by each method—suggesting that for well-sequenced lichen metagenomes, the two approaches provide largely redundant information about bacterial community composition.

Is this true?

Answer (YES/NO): NO